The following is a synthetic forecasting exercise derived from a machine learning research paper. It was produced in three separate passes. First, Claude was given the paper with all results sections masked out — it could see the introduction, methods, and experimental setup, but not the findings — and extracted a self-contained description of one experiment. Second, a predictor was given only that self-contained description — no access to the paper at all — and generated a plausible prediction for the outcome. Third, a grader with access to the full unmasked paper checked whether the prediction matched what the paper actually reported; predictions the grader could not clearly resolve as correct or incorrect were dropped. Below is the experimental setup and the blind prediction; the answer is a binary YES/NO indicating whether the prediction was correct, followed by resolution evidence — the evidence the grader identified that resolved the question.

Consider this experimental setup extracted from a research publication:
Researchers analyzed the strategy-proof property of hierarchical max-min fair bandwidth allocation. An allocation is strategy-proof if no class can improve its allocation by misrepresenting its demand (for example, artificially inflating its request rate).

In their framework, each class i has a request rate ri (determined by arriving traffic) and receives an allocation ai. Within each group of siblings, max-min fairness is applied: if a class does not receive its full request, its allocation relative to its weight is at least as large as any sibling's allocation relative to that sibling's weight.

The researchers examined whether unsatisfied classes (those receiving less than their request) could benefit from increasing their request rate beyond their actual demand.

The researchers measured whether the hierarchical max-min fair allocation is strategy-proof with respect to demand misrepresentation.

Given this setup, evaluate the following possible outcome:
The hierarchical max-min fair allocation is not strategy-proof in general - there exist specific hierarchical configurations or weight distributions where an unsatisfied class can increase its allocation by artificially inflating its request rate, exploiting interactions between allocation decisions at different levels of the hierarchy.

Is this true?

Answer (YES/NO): NO